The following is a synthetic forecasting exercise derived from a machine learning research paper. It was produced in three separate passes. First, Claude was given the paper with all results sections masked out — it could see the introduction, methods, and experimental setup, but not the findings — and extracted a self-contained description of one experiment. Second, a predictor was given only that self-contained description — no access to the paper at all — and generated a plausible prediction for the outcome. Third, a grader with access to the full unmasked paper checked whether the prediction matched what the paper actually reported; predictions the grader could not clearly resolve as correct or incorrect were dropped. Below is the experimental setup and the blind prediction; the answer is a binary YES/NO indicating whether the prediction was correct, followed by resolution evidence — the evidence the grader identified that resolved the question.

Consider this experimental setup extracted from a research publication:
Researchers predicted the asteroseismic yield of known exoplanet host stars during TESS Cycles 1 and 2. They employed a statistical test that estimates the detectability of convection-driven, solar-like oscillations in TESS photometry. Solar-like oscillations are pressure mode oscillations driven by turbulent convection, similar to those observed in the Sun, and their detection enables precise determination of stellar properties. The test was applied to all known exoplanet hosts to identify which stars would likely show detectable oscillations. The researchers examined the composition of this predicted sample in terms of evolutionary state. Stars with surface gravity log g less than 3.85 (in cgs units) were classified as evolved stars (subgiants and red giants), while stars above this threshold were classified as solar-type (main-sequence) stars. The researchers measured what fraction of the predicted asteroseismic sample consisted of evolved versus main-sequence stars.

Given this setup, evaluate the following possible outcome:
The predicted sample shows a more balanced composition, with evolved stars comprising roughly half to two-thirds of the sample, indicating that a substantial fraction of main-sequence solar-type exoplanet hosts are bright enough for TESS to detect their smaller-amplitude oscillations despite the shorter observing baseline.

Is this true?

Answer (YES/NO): YES